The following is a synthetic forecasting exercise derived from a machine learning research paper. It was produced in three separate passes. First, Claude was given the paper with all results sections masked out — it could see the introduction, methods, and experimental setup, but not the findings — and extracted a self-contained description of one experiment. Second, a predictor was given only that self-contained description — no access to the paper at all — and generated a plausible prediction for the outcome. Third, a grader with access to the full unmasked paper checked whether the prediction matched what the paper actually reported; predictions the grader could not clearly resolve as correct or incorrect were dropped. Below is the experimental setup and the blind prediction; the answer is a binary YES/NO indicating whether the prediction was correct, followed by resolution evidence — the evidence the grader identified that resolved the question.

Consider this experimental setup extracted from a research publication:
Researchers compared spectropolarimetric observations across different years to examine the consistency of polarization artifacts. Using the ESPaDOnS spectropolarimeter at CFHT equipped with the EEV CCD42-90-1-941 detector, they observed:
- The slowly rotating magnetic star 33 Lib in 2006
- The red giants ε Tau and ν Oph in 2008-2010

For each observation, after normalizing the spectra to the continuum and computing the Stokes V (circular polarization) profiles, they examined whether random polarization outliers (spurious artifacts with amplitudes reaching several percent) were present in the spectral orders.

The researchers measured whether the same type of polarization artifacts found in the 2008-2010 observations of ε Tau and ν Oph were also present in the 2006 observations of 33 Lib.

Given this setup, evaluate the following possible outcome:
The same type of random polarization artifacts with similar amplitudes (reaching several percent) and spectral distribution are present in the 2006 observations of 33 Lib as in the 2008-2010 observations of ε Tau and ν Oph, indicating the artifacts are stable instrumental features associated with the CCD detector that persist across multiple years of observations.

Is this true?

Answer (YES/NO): NO